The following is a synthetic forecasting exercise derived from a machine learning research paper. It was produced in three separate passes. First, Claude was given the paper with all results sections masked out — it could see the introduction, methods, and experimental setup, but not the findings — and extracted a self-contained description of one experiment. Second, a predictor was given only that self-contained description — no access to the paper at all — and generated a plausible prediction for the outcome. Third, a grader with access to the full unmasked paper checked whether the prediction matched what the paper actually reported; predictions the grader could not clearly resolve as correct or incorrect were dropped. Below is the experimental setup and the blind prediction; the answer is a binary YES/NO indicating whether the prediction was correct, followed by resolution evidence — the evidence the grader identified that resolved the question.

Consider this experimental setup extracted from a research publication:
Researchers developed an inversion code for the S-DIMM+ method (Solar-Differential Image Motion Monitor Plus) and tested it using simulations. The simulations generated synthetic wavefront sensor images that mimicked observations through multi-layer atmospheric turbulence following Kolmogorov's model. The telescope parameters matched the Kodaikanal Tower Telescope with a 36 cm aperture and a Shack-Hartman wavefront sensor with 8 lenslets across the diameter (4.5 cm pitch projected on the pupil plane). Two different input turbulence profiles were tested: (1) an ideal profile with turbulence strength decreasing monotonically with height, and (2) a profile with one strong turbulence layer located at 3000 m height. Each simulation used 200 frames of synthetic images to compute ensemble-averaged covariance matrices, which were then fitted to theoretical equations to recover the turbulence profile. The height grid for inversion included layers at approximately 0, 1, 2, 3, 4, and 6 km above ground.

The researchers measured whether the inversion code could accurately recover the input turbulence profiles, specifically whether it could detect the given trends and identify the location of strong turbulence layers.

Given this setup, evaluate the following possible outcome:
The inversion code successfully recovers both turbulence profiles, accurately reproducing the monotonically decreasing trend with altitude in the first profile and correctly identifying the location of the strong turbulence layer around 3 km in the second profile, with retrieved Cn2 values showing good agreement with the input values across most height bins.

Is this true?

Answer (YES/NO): NO